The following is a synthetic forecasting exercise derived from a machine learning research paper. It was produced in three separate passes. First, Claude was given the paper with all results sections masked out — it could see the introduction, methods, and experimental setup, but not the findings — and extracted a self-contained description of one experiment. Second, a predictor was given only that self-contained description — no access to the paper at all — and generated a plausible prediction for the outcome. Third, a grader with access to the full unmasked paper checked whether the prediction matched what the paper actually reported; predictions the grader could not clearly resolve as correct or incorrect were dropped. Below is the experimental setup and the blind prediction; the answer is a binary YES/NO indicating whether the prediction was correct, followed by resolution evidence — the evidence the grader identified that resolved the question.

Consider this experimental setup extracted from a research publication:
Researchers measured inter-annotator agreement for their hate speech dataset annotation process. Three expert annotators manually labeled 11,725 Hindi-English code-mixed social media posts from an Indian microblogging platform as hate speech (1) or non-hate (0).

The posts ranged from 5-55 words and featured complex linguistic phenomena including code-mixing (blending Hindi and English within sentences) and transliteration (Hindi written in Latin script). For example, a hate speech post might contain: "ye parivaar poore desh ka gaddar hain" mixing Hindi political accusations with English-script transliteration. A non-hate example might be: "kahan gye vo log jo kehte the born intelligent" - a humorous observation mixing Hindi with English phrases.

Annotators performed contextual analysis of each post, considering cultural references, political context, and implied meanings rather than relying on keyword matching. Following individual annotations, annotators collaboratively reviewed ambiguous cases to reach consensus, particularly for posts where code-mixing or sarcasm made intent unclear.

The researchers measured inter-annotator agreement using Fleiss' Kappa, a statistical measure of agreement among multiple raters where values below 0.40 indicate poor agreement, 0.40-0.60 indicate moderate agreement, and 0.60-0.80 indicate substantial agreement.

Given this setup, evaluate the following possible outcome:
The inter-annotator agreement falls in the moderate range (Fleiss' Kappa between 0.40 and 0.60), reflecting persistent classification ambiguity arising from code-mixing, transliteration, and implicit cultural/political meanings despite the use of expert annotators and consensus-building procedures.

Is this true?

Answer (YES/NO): NO